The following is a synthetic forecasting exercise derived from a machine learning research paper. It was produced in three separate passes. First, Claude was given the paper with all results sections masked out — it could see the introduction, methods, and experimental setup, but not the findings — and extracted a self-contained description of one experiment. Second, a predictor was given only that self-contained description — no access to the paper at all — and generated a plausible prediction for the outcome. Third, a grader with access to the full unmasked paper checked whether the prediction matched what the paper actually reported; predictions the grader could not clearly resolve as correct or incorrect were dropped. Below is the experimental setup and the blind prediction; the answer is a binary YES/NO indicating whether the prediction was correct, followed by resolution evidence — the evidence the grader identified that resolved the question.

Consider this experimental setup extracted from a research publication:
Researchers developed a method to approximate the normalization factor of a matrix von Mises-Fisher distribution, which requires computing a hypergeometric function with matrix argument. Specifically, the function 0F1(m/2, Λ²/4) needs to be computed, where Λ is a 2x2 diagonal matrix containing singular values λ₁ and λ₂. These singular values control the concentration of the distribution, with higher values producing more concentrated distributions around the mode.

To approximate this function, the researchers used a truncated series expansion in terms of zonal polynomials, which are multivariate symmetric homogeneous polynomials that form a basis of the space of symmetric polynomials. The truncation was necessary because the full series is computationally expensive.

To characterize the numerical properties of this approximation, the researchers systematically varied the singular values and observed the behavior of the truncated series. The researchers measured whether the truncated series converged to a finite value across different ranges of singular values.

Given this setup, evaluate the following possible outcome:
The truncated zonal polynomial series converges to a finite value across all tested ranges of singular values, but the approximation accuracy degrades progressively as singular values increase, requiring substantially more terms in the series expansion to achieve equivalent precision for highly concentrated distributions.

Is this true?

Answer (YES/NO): NO